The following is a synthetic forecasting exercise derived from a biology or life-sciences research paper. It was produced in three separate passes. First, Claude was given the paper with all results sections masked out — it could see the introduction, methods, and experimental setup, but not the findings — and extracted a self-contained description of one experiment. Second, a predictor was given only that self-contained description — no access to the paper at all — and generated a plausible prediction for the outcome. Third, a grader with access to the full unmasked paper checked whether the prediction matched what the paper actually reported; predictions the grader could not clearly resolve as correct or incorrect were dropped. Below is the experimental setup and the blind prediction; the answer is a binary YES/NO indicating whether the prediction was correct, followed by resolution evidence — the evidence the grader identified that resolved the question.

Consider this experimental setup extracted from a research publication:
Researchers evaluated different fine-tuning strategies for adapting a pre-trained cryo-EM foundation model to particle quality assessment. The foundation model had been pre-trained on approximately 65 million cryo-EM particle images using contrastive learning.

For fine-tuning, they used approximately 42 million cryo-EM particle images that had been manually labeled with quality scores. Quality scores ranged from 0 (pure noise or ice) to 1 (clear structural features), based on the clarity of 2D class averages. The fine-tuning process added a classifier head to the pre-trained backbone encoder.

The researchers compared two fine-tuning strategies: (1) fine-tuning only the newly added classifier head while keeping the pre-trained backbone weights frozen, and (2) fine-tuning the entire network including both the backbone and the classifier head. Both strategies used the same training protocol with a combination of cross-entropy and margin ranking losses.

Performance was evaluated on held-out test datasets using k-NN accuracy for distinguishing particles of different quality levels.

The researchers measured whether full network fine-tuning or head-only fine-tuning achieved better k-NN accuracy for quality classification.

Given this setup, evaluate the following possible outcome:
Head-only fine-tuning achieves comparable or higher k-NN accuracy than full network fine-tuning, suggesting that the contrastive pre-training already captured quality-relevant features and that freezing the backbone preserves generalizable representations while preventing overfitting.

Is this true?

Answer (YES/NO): NO